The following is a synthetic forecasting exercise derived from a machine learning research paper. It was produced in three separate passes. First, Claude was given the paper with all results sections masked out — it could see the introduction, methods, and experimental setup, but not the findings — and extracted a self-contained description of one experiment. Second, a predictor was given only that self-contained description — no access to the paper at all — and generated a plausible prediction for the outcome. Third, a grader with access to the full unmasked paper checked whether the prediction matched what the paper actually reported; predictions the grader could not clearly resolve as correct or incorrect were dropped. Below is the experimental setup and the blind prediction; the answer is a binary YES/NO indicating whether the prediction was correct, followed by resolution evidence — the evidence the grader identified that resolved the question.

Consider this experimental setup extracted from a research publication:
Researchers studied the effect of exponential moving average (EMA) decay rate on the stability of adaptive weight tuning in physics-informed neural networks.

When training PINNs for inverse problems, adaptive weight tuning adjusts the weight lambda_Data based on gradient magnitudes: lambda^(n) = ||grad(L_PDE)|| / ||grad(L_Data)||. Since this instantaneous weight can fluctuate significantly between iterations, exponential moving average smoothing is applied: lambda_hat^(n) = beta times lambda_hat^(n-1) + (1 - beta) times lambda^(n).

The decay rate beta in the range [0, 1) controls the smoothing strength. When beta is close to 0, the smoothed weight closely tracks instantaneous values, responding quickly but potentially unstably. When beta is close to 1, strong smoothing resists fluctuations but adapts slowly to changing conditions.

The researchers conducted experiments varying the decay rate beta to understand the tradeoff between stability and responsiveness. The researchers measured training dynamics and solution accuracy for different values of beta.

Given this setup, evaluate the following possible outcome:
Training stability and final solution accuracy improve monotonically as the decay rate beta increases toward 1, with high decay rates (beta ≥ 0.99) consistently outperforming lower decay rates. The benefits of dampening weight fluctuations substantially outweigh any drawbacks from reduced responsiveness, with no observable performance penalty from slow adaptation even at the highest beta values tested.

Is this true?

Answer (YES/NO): YES